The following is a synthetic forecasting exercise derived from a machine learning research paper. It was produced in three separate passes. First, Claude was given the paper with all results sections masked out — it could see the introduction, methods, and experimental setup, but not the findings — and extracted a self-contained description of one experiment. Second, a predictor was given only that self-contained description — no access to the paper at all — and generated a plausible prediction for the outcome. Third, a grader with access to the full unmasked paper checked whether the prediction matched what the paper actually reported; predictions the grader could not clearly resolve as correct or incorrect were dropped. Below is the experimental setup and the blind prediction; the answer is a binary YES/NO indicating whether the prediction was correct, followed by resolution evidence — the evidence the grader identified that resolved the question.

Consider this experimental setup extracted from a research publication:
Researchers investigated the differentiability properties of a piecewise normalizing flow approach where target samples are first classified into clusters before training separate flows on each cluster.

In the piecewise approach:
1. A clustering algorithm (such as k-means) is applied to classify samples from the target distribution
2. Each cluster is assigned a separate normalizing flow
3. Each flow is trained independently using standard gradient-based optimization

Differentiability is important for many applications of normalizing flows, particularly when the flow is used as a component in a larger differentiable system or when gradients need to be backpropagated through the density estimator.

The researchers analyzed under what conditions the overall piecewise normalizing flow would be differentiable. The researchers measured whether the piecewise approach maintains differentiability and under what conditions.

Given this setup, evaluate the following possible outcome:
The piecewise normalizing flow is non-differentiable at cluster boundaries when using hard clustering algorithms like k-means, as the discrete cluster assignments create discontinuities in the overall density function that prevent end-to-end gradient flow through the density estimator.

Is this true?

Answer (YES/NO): NO